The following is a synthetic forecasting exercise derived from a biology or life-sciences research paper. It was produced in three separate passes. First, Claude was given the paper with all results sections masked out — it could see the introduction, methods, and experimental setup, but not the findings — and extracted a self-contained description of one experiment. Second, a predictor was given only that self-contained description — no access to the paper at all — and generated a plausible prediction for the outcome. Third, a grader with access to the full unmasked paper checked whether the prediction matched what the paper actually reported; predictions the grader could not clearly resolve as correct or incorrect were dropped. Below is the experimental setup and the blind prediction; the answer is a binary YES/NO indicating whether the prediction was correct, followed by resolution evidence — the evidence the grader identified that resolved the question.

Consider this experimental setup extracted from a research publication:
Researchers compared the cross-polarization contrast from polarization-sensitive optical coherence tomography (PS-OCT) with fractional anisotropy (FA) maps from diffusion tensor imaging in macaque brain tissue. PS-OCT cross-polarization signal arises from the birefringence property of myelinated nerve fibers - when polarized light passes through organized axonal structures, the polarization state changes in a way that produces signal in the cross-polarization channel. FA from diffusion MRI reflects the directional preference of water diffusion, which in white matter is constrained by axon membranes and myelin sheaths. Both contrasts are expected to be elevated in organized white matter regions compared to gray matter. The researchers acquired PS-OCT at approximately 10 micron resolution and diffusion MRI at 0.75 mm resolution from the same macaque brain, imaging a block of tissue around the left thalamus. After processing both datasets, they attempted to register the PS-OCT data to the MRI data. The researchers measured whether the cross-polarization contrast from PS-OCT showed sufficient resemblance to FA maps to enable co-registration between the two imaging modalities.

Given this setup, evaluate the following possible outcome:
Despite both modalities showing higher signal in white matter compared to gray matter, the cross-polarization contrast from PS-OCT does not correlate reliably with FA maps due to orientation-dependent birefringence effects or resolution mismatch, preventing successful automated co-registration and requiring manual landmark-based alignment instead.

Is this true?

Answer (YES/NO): NO